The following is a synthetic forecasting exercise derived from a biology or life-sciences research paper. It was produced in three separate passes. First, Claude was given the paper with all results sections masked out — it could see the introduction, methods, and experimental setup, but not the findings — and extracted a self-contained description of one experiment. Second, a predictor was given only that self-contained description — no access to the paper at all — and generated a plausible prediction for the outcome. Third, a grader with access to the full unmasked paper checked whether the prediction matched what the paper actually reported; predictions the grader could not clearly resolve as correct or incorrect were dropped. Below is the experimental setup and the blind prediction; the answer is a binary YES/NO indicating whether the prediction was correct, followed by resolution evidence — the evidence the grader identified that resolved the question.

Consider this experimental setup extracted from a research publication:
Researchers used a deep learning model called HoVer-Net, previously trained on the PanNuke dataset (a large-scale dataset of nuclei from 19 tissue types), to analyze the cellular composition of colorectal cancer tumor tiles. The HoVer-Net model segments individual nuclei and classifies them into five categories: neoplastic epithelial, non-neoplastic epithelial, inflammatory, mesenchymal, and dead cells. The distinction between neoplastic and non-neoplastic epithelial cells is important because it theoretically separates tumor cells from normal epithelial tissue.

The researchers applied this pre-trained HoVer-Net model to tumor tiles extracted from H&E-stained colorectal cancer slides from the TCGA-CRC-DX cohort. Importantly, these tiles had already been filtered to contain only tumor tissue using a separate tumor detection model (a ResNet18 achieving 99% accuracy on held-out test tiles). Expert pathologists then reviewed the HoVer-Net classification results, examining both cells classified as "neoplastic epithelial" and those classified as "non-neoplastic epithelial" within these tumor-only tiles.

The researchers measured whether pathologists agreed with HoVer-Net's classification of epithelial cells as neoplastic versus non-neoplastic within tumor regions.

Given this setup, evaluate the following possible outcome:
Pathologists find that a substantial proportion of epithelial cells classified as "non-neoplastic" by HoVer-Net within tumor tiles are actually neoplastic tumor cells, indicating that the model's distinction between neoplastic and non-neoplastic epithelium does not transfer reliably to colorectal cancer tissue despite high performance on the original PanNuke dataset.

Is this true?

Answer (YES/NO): YES